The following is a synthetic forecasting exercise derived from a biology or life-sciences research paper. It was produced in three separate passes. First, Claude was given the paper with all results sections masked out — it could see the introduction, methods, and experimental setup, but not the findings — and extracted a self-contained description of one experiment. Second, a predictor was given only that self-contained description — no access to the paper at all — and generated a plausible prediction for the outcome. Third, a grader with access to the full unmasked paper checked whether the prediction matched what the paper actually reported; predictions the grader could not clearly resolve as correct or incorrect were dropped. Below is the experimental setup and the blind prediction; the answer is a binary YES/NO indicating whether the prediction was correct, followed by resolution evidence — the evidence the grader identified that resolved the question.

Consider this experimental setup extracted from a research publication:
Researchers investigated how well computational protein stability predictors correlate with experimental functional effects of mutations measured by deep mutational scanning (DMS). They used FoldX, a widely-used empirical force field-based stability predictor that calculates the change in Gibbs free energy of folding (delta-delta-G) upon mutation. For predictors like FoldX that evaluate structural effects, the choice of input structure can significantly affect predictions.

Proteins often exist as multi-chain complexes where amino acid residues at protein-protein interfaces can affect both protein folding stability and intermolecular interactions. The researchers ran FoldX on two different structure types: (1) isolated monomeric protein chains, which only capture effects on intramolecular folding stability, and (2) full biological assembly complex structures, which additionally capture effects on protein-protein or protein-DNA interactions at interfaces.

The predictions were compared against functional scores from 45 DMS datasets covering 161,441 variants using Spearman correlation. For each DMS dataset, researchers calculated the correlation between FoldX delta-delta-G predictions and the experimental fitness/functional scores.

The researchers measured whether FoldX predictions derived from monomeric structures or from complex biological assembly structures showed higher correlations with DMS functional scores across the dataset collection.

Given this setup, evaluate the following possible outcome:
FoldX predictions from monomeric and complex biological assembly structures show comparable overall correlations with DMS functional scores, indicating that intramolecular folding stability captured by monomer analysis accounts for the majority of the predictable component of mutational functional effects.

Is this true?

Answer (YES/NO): NO